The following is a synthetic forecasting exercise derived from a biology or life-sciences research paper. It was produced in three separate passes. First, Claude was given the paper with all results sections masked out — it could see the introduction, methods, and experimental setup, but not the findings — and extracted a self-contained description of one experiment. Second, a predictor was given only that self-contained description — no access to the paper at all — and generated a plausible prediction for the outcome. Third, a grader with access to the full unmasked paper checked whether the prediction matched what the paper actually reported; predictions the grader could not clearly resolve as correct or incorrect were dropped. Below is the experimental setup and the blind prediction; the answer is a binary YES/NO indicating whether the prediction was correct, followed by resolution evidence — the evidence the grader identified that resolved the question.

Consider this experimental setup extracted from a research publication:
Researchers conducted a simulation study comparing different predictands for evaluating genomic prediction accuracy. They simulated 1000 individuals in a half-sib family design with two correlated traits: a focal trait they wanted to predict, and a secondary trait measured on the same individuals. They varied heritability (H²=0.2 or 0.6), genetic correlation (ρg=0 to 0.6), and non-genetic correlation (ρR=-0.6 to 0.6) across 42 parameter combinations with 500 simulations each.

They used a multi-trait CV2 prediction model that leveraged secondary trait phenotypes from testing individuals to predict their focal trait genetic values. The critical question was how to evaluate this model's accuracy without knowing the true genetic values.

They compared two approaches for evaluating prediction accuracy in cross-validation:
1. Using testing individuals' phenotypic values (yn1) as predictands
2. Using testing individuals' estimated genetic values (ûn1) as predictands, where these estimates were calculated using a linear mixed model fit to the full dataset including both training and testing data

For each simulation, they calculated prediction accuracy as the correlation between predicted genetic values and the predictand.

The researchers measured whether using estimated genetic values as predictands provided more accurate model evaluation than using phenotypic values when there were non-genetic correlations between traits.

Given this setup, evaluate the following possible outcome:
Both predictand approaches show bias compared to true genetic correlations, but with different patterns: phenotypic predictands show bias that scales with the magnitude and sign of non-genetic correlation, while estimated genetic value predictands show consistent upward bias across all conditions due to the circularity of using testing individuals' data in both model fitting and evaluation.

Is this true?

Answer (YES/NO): NO